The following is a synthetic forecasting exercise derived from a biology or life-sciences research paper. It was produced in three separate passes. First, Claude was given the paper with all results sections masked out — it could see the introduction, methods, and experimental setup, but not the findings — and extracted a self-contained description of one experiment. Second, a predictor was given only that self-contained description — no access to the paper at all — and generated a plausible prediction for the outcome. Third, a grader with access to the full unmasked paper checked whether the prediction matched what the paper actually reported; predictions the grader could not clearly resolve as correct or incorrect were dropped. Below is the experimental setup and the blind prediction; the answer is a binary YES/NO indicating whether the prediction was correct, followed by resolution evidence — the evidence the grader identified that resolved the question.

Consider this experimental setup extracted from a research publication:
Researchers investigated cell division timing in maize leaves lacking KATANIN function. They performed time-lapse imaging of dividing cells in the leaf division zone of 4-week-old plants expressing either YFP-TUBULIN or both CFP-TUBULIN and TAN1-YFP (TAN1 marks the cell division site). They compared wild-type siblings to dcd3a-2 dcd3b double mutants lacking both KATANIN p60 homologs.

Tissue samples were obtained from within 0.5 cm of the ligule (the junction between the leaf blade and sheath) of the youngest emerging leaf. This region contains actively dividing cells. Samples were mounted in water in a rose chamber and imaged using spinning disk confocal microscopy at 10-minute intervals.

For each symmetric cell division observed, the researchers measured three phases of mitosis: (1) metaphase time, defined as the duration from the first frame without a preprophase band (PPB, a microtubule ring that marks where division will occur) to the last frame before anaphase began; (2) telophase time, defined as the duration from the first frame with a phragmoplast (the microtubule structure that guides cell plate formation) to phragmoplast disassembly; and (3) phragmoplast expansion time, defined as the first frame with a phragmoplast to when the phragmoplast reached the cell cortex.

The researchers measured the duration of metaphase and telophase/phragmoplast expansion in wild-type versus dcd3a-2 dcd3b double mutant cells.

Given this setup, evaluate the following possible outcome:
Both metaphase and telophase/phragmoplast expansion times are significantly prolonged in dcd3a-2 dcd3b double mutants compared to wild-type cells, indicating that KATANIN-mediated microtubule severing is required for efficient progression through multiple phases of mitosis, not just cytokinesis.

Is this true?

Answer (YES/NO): NO